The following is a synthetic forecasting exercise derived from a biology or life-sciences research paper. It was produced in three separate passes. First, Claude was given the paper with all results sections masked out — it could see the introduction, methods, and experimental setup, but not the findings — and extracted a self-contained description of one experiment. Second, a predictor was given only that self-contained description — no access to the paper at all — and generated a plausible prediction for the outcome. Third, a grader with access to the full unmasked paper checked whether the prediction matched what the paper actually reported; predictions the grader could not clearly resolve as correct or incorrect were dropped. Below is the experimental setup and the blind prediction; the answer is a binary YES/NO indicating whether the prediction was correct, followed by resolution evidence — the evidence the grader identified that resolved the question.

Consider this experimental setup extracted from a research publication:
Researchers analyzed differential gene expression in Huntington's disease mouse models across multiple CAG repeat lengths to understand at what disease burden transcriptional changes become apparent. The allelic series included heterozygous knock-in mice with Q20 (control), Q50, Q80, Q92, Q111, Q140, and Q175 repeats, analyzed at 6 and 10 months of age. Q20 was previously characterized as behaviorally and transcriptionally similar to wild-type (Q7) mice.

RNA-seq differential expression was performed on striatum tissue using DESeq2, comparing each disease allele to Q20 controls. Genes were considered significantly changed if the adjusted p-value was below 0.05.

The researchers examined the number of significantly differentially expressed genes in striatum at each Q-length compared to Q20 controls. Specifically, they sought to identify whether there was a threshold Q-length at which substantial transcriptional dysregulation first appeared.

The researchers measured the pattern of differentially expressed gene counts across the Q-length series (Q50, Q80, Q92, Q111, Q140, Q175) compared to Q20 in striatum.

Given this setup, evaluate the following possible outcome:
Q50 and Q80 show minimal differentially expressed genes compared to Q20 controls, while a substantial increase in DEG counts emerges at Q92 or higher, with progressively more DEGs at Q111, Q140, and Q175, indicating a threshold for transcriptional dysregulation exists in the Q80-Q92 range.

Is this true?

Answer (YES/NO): NO